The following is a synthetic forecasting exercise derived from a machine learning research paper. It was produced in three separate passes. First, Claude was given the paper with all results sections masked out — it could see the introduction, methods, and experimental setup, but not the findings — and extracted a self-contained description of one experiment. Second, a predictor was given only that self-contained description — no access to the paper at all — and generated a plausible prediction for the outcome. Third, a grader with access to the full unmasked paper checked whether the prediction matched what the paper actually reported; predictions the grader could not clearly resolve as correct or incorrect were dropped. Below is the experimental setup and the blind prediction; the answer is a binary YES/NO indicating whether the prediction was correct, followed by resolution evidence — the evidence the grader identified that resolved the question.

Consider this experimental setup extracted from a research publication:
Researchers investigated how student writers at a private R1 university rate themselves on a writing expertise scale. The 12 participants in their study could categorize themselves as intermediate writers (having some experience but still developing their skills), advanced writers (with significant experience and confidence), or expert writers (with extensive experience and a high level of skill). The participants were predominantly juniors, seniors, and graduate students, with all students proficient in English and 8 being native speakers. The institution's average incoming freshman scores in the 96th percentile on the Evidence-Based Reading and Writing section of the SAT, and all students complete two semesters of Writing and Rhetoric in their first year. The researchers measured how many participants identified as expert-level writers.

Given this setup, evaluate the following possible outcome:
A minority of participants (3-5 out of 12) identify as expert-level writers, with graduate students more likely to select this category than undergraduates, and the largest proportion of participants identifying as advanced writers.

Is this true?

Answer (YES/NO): NO